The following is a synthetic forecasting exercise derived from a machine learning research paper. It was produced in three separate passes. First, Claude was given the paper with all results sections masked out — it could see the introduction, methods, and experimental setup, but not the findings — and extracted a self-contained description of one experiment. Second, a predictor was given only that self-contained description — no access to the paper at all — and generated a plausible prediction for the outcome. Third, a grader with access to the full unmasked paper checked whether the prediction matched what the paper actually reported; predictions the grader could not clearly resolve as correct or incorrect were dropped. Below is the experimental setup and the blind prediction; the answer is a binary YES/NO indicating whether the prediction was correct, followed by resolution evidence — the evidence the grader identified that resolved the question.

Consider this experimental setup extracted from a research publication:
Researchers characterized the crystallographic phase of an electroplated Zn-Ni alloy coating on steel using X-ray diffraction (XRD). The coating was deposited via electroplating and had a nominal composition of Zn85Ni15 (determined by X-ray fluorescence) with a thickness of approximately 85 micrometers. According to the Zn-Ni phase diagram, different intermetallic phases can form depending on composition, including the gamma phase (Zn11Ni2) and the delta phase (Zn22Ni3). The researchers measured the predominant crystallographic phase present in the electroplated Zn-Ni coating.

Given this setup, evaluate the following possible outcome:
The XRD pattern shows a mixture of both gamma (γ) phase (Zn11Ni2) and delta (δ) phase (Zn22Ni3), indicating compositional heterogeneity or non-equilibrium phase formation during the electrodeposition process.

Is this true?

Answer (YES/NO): NO